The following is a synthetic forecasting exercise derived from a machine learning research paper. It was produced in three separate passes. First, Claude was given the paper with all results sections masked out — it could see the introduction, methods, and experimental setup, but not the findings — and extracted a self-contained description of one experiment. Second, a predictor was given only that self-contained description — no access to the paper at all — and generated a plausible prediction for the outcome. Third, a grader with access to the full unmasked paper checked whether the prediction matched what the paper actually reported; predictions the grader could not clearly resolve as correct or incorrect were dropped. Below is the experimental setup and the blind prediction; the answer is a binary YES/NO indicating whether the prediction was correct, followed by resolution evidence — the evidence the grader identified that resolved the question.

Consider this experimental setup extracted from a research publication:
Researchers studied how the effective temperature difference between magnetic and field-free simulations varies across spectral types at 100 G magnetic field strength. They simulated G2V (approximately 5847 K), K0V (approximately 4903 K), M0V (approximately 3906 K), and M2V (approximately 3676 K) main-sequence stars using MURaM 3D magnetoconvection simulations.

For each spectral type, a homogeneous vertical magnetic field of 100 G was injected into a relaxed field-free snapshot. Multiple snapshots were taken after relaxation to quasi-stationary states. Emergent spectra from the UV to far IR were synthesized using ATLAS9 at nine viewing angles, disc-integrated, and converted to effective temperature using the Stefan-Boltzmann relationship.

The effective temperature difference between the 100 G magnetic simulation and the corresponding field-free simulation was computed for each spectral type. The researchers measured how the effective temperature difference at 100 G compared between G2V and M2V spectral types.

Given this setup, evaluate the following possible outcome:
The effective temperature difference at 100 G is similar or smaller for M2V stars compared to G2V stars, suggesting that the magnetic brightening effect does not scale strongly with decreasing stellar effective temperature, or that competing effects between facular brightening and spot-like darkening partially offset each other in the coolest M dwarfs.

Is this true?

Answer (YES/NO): YES